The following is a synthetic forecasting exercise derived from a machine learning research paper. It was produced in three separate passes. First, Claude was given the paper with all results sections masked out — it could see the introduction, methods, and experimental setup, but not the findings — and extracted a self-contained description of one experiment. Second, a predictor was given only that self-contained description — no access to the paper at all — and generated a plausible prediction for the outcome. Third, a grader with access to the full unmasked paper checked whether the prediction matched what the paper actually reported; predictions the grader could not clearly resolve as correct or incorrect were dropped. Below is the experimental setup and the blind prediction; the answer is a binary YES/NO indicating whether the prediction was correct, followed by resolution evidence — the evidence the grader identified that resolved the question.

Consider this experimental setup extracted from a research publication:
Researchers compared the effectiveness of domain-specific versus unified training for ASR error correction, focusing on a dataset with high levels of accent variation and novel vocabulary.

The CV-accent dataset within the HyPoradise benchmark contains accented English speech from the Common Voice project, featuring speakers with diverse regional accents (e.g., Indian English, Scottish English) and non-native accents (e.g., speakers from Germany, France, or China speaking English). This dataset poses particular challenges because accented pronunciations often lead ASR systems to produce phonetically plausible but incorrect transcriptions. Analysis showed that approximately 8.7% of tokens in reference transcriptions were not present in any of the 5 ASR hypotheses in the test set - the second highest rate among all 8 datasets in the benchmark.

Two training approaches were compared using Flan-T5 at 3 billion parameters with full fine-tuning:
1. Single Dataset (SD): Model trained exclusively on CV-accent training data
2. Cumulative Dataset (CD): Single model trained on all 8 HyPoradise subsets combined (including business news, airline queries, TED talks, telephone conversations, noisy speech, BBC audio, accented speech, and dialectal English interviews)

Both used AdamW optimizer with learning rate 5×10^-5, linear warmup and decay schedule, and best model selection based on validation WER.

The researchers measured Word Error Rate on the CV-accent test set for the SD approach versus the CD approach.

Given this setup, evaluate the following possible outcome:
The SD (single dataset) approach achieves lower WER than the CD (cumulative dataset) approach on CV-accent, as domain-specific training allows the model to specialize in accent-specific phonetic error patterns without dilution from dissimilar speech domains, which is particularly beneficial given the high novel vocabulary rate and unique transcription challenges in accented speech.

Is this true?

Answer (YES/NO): YES